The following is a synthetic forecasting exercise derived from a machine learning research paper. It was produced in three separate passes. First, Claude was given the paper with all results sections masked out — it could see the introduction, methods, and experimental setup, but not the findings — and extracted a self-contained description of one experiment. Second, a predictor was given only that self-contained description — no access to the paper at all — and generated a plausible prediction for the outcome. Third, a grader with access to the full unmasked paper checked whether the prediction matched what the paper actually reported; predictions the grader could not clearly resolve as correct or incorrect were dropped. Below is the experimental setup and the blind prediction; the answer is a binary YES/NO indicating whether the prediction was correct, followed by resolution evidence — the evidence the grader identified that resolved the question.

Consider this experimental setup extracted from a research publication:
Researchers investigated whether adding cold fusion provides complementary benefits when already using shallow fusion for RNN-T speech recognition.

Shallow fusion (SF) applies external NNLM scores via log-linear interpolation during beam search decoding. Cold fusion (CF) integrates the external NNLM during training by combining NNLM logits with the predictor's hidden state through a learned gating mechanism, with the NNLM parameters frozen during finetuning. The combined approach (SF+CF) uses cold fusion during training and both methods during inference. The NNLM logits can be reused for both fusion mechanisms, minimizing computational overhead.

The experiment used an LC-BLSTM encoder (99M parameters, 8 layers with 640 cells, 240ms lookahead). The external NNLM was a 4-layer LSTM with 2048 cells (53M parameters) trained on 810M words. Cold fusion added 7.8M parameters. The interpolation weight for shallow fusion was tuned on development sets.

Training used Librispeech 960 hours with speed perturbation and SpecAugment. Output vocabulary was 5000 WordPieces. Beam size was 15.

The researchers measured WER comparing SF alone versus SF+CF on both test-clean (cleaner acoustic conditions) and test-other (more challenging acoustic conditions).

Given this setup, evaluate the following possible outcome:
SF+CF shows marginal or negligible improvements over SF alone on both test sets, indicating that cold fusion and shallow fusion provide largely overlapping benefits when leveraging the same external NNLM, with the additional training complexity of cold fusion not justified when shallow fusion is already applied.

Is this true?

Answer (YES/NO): NO